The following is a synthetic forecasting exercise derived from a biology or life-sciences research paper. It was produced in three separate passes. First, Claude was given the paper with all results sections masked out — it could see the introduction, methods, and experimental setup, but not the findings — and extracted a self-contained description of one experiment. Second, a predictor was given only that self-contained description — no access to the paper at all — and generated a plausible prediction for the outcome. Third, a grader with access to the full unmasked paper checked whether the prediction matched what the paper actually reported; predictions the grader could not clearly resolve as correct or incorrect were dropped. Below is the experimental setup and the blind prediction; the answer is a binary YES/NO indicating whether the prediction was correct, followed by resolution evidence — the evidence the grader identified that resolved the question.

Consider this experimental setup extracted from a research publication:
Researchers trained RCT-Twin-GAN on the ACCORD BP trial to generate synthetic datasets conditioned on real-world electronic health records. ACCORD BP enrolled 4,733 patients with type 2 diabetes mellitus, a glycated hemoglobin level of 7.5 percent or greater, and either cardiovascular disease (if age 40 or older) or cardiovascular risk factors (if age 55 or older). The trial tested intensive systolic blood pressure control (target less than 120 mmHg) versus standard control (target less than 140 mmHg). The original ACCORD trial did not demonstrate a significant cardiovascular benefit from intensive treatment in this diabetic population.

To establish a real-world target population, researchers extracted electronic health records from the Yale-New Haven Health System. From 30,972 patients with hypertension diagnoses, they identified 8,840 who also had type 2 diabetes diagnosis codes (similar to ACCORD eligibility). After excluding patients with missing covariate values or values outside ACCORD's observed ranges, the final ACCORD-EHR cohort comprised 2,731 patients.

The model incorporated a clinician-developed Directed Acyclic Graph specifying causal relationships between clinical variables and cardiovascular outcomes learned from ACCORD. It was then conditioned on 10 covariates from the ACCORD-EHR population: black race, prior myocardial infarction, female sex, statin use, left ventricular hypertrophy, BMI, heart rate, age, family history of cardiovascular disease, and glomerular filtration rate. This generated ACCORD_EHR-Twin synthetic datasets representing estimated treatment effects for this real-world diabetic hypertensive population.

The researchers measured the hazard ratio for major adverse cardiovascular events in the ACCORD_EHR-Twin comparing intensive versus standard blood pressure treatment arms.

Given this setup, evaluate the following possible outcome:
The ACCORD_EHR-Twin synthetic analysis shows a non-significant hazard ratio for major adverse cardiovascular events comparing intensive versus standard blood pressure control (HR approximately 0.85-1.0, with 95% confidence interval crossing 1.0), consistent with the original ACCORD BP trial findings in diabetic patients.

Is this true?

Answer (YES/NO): YES